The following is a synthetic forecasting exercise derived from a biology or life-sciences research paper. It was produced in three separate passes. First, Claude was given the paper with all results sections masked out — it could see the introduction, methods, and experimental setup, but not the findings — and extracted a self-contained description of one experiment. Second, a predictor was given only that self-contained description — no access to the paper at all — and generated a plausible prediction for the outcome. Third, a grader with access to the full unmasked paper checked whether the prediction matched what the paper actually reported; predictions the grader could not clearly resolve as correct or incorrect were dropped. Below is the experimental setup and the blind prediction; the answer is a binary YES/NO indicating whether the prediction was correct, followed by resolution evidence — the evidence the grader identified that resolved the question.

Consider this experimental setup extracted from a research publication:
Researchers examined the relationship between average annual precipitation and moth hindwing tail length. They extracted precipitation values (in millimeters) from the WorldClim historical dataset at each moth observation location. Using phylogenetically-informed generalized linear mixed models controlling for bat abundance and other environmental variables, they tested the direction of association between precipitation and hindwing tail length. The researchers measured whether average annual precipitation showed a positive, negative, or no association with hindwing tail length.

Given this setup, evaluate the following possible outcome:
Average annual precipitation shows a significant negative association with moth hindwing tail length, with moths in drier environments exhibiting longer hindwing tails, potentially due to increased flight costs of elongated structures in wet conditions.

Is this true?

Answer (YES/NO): NO